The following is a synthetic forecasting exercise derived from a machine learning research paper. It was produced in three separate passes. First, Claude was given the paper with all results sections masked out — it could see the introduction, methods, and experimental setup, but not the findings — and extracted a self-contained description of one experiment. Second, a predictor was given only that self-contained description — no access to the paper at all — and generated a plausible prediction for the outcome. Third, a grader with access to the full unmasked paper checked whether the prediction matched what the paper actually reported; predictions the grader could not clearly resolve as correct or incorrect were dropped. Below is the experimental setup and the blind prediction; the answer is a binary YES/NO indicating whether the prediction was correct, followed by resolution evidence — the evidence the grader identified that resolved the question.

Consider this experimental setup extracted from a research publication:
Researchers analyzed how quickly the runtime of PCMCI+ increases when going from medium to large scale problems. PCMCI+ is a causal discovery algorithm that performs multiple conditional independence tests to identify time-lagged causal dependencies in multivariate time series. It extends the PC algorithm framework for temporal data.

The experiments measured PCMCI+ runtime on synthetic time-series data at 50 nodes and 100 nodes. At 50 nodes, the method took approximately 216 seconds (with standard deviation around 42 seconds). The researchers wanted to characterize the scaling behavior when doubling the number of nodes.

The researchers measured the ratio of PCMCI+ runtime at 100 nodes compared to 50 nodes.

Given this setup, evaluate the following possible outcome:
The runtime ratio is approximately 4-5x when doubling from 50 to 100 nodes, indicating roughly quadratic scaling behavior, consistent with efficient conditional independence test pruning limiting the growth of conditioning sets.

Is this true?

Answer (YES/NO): YES